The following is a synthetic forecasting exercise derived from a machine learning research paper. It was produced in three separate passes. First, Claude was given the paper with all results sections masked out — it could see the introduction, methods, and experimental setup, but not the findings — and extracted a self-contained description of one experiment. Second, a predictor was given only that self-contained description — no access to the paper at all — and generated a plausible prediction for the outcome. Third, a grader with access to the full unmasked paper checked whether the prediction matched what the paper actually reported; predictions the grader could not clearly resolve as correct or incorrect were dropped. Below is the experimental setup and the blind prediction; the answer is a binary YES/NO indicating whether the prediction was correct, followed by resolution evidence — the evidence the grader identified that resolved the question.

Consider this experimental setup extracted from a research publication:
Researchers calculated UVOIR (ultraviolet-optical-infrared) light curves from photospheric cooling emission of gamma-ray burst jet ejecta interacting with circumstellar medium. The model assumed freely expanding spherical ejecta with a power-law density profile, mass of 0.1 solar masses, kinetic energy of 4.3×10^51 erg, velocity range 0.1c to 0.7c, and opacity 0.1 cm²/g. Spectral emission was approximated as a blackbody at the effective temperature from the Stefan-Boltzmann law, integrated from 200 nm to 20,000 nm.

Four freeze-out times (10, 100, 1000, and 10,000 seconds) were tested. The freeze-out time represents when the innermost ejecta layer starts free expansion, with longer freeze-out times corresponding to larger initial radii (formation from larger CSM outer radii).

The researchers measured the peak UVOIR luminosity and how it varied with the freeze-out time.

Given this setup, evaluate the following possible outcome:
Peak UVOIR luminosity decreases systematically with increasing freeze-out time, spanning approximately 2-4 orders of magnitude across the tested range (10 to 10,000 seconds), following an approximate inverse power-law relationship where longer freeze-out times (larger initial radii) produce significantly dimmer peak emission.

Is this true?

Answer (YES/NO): NO